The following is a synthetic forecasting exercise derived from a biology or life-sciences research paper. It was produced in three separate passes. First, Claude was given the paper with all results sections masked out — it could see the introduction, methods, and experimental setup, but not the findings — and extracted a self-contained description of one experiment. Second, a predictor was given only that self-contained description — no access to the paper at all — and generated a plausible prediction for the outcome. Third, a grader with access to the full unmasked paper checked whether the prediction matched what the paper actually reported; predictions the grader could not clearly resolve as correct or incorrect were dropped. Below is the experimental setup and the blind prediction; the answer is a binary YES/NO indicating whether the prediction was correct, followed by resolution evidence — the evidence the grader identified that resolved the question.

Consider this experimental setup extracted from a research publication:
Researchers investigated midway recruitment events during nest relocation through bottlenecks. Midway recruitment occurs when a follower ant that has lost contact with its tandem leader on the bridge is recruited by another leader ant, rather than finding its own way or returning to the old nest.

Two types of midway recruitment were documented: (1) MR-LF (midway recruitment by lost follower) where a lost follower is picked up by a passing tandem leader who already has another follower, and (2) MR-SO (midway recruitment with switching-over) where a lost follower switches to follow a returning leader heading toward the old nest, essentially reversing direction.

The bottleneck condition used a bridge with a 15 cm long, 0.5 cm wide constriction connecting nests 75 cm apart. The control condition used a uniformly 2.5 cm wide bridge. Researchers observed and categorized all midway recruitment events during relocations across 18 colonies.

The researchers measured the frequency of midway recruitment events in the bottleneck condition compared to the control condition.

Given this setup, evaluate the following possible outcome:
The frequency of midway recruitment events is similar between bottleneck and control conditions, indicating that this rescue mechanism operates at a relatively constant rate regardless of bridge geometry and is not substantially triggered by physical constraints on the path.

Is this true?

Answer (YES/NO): NO